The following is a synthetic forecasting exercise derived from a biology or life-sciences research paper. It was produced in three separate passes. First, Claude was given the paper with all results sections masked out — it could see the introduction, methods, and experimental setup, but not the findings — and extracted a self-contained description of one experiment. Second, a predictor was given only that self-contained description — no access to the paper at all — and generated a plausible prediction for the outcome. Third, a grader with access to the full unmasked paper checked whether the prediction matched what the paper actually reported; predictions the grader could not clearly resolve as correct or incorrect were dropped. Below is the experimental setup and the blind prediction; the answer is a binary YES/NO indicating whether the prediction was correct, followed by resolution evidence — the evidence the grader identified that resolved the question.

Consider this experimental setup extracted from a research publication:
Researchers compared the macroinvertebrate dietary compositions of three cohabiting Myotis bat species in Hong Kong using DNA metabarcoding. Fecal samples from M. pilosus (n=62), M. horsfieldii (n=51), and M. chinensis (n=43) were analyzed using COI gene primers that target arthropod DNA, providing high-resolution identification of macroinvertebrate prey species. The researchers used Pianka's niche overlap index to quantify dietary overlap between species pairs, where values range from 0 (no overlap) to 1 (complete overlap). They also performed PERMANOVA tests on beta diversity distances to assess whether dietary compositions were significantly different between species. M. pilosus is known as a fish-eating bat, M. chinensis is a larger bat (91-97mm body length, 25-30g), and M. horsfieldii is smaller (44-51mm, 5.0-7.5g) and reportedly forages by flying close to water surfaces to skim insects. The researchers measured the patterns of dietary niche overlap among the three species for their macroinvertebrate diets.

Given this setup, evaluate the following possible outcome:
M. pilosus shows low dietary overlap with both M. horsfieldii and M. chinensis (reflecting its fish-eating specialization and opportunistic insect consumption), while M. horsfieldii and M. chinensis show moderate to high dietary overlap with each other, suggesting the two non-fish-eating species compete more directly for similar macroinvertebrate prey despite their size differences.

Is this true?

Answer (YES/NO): NO